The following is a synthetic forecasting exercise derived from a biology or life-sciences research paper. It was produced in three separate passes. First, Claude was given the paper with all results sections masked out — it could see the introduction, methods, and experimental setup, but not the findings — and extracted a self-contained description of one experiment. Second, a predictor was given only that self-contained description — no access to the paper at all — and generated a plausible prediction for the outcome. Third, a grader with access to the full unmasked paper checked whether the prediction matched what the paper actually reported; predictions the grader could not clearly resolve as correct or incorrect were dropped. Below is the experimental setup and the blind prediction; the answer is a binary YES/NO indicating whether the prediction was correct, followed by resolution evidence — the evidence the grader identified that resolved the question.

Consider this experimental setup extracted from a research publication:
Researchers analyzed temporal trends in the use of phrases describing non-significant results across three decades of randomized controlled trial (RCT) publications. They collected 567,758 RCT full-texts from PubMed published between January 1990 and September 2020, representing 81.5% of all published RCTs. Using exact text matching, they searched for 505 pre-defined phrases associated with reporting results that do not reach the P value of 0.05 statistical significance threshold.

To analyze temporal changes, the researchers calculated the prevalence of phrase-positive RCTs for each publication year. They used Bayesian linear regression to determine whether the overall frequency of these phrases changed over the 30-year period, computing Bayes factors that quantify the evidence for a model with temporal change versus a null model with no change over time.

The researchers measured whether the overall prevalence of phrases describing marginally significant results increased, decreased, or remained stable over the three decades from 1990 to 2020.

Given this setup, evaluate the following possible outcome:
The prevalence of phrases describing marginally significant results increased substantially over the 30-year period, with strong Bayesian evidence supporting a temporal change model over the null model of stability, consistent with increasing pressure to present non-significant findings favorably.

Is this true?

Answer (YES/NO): NO